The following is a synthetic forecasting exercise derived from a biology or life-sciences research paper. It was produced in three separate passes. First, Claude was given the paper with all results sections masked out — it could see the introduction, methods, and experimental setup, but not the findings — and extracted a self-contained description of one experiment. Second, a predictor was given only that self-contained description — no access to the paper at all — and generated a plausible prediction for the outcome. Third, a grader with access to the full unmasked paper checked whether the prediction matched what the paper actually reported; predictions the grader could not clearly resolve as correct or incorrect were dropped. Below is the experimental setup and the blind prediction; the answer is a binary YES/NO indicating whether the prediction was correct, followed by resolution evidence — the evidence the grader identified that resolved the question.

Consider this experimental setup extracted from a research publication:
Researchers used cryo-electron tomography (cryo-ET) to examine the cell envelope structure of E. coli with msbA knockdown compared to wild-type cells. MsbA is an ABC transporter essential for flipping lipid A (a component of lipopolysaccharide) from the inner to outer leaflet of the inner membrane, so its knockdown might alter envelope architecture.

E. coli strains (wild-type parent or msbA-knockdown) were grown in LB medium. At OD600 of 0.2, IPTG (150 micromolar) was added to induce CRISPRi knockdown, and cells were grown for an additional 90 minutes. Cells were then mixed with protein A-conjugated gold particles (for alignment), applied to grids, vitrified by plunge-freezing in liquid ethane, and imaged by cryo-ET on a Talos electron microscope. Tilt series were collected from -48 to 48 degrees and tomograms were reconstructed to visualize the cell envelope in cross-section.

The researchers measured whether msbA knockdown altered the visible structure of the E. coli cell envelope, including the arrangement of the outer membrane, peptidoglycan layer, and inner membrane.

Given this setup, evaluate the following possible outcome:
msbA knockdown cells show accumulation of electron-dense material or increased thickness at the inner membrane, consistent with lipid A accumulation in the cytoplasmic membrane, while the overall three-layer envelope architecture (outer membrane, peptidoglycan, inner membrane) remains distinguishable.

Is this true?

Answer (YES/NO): NO